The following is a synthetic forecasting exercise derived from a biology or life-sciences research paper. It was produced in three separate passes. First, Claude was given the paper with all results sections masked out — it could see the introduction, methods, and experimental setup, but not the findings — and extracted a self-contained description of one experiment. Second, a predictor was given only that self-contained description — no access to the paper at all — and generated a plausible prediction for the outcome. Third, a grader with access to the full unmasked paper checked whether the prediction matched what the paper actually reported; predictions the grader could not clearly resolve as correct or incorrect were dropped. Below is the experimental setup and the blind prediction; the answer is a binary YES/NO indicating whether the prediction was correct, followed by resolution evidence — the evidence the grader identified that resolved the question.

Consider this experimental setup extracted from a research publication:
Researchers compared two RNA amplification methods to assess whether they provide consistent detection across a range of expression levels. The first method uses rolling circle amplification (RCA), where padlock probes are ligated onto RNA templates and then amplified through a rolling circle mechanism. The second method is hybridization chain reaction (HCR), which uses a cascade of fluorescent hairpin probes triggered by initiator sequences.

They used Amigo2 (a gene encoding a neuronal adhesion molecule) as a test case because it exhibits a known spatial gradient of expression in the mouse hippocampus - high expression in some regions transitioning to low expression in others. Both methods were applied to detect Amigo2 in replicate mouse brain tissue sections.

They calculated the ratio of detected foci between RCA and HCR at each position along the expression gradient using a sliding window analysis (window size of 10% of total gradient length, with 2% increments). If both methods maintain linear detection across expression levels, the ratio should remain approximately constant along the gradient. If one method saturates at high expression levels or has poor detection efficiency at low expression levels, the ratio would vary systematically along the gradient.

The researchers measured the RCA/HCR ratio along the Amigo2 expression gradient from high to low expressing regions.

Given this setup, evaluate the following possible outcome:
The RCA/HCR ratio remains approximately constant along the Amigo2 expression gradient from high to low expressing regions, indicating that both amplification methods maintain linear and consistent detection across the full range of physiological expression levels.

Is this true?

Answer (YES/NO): YES